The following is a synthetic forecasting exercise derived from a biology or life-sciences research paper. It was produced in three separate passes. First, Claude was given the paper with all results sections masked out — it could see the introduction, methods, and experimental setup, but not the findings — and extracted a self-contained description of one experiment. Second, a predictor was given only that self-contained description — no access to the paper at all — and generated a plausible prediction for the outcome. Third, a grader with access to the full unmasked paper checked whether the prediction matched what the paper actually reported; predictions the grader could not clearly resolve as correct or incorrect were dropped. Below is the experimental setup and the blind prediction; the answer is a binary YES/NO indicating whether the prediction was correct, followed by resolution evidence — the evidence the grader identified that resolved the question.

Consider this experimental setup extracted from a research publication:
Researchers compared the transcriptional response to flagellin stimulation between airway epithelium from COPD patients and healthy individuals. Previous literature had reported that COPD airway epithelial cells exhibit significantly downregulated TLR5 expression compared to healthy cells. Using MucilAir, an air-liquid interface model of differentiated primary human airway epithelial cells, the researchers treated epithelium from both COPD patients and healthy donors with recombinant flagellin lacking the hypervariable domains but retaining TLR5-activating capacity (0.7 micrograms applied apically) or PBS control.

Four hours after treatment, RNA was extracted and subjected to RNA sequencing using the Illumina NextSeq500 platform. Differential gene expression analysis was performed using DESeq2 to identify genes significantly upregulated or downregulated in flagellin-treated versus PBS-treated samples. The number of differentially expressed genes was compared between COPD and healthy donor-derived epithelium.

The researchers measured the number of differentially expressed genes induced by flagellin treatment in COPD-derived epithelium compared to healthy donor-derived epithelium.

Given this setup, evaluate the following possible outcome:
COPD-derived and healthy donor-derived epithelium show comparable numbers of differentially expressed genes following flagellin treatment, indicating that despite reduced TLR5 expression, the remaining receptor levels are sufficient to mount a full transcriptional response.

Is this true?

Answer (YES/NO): NO